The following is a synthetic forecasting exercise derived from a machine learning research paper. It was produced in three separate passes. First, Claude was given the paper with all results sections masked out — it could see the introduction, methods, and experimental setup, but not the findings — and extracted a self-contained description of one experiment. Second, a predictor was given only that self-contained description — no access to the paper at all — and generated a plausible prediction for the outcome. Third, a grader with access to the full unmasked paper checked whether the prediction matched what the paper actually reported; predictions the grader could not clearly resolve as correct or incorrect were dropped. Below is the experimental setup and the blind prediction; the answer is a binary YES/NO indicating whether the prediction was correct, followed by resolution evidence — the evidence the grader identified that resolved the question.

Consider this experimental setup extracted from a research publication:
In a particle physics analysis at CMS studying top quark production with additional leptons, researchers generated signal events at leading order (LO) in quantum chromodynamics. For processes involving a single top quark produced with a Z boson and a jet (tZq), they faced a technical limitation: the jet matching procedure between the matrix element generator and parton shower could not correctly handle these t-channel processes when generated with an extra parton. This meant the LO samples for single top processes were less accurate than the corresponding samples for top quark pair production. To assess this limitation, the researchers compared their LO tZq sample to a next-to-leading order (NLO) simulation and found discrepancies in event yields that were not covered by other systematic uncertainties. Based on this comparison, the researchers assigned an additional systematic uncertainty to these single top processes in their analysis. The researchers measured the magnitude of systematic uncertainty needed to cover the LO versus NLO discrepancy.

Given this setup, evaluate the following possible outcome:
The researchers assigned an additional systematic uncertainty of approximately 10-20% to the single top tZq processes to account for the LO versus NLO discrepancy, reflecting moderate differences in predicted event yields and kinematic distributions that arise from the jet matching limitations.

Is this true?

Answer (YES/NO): NO